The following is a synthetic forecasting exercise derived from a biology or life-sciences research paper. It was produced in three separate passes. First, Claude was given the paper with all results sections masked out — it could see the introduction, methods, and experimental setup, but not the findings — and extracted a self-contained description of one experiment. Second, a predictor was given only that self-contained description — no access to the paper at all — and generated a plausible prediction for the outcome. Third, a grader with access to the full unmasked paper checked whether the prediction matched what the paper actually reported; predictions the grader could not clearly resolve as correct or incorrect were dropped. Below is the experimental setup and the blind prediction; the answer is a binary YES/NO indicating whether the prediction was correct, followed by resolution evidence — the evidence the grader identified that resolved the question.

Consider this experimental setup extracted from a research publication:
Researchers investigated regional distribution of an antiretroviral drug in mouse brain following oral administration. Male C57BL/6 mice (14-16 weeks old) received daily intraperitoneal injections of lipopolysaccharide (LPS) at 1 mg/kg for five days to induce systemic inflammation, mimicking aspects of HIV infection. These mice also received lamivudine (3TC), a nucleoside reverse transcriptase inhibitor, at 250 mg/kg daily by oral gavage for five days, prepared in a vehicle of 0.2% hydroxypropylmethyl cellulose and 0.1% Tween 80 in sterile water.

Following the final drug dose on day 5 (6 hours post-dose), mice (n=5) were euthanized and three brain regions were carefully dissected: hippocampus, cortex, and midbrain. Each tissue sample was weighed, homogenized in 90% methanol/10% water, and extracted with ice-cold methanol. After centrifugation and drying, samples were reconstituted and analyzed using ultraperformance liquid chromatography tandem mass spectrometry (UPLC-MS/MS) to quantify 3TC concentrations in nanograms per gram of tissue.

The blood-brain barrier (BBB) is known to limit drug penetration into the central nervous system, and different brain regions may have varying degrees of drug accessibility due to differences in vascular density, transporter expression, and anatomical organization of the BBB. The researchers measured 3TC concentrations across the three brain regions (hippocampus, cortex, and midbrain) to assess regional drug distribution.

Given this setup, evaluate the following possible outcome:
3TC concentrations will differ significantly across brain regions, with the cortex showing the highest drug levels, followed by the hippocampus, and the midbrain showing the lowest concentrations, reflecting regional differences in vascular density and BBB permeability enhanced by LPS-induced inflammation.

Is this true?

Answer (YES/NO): NO